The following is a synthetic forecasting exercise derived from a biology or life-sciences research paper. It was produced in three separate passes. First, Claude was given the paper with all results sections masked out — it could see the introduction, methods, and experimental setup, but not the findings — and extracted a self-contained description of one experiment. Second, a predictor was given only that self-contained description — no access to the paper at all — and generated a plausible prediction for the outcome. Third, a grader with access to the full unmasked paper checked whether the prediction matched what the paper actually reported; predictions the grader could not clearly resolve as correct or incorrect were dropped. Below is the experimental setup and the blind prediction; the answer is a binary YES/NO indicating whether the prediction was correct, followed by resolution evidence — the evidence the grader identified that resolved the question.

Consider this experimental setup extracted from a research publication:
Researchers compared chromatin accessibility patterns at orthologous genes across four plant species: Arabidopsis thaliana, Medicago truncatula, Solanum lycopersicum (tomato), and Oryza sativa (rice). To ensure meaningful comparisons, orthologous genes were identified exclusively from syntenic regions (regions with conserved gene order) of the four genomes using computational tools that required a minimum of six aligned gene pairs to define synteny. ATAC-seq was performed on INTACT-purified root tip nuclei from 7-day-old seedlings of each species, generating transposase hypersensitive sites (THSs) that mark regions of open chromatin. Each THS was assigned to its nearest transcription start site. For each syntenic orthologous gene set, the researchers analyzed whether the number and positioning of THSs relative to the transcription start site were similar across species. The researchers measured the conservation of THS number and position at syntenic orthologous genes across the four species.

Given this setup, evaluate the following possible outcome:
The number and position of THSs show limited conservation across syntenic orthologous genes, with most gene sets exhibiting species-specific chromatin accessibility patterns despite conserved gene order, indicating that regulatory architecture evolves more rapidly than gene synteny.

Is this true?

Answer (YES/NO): YES